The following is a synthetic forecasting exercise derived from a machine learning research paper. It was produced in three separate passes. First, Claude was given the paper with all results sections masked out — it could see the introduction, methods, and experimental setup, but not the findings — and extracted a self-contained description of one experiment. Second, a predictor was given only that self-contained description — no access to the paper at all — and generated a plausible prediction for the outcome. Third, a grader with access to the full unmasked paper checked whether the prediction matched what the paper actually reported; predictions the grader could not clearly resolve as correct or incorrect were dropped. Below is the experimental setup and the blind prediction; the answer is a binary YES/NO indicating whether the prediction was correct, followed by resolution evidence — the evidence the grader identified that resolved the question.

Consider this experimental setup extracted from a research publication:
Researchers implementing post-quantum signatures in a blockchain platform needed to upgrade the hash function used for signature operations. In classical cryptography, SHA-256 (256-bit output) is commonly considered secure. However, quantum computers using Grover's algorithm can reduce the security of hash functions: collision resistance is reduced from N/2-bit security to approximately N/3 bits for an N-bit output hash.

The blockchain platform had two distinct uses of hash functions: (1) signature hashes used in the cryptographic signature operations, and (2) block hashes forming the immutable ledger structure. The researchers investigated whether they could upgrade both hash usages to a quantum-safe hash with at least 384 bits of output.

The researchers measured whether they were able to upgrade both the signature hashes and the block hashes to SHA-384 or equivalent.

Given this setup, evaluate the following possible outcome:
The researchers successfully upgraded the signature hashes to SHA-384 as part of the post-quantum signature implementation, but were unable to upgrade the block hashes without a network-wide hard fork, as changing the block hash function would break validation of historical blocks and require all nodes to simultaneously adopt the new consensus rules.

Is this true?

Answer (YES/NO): NO